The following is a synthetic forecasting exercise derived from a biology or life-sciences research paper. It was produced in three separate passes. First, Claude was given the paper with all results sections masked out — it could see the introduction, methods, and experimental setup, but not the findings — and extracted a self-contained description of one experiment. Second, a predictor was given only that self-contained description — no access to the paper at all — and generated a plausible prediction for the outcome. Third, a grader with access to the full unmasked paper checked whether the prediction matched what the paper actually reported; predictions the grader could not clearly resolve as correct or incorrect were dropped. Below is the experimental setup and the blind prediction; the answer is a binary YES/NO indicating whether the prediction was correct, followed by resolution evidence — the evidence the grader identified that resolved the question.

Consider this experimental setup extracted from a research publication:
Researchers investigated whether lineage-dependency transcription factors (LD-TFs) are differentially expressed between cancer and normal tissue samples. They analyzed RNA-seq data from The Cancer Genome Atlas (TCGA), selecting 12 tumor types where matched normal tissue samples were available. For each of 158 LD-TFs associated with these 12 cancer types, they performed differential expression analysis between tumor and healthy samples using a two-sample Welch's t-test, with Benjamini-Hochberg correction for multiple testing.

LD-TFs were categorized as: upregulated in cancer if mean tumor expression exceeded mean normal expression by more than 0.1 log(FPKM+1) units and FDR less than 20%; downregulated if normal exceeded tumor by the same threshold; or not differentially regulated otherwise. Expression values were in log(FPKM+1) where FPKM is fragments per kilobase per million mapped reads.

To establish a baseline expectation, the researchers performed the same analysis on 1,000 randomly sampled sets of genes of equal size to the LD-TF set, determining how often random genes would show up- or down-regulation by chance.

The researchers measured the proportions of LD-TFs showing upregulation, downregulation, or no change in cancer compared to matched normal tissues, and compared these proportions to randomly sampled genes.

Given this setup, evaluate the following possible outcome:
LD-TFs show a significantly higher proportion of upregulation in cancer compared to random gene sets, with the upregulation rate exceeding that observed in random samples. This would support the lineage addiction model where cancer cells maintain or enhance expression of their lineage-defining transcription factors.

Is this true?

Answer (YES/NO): NO